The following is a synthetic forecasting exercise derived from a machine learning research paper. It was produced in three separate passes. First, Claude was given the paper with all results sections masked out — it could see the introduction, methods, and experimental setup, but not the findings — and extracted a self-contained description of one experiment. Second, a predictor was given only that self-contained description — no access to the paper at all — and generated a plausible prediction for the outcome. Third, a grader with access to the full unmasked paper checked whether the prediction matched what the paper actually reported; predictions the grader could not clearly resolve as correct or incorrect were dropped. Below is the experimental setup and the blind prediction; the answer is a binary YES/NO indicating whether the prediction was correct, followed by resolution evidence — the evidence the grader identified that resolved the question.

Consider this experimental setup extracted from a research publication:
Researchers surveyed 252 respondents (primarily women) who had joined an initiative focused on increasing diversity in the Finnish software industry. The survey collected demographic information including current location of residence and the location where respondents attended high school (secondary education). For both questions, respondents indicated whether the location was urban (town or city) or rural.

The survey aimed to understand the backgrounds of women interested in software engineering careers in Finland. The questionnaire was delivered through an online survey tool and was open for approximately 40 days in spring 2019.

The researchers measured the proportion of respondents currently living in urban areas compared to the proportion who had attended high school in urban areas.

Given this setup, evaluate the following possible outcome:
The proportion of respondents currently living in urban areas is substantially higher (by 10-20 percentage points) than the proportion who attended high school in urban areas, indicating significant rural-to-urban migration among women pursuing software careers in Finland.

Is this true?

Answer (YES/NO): NO